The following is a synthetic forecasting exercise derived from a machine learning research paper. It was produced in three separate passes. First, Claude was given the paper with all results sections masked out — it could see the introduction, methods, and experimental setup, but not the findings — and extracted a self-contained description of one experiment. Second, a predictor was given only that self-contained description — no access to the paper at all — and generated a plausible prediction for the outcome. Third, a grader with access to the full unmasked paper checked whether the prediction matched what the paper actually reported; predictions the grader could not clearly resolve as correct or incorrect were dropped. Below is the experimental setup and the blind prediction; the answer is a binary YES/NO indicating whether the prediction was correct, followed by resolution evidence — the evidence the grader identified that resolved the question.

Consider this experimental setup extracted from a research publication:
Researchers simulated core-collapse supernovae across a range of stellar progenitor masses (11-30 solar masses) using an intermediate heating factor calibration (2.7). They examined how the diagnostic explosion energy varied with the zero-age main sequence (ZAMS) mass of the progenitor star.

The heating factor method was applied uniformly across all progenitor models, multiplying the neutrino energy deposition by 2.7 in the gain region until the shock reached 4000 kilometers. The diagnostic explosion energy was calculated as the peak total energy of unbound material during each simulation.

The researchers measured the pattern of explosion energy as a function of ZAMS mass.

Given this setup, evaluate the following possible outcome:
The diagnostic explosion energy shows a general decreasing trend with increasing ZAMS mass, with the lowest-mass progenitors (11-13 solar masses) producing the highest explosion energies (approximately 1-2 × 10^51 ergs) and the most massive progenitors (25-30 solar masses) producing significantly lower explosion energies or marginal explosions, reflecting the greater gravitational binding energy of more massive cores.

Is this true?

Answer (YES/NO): NO